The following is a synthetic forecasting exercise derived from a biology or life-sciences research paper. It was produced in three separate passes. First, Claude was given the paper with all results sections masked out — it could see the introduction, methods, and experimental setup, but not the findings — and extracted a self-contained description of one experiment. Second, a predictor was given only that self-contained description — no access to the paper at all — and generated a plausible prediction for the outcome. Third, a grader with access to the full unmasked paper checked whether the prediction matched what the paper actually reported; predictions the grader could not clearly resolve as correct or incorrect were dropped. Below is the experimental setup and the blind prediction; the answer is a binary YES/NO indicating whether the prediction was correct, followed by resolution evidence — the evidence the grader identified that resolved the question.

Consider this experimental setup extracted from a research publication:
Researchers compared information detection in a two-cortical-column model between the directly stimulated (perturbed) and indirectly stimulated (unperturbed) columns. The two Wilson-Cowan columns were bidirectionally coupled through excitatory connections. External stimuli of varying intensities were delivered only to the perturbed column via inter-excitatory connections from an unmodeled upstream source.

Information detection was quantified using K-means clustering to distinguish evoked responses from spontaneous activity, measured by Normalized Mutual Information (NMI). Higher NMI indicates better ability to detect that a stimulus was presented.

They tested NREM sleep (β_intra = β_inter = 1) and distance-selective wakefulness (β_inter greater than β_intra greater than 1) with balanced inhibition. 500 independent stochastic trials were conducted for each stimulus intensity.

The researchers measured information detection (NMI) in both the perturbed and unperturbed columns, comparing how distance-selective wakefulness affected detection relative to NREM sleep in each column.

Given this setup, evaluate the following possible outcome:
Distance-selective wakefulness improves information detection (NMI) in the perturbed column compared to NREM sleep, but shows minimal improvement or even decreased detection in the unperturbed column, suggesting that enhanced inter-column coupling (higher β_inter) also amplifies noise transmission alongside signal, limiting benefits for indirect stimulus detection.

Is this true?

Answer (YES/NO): NO